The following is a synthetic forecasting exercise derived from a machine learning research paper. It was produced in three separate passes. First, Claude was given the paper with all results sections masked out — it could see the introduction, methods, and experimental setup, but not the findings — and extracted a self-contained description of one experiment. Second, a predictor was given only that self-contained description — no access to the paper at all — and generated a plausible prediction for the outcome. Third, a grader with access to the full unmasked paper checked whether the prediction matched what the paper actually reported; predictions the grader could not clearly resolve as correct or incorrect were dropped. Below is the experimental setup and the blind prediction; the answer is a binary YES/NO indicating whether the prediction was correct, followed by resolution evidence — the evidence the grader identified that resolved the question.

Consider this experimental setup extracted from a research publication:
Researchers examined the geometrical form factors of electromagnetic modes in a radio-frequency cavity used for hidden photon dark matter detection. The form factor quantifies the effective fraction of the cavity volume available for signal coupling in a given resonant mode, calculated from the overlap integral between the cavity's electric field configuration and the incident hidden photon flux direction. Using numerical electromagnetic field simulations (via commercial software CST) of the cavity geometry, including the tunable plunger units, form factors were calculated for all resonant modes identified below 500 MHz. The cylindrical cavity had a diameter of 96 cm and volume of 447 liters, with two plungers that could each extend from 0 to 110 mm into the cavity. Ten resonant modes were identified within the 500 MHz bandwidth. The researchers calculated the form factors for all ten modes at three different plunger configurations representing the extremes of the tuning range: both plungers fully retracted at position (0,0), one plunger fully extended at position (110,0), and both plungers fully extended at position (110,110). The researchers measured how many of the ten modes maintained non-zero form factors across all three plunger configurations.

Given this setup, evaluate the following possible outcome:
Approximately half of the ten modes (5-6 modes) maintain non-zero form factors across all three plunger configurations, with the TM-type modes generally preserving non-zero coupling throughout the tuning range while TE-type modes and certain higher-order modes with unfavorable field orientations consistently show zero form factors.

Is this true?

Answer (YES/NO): NO